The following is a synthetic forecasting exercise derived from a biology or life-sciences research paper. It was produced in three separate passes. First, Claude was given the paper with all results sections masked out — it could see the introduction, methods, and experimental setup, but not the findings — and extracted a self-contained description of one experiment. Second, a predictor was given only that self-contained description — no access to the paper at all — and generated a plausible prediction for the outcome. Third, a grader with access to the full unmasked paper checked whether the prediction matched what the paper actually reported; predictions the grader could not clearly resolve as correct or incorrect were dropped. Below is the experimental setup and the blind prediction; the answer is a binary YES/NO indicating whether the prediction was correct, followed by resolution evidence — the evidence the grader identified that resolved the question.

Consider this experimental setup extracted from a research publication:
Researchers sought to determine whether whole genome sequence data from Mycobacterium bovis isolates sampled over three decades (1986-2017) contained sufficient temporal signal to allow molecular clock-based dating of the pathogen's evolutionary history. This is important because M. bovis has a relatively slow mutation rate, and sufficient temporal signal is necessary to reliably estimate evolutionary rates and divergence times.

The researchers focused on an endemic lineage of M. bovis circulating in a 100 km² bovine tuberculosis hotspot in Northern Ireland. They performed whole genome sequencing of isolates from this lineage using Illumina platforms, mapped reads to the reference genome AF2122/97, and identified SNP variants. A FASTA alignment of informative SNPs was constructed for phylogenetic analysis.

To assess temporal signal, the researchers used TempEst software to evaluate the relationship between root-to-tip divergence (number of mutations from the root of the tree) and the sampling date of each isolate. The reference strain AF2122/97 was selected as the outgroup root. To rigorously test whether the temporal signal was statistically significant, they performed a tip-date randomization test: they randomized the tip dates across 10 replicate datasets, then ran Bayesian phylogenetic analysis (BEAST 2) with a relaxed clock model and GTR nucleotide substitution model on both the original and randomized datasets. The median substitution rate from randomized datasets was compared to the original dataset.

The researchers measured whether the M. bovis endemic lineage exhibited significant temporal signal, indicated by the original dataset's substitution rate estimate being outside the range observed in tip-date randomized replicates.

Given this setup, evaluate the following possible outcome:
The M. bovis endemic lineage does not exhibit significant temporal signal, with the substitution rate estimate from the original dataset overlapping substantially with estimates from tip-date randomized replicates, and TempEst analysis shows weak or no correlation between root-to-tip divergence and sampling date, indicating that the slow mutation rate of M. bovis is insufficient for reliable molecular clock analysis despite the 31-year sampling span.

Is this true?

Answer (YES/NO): NO